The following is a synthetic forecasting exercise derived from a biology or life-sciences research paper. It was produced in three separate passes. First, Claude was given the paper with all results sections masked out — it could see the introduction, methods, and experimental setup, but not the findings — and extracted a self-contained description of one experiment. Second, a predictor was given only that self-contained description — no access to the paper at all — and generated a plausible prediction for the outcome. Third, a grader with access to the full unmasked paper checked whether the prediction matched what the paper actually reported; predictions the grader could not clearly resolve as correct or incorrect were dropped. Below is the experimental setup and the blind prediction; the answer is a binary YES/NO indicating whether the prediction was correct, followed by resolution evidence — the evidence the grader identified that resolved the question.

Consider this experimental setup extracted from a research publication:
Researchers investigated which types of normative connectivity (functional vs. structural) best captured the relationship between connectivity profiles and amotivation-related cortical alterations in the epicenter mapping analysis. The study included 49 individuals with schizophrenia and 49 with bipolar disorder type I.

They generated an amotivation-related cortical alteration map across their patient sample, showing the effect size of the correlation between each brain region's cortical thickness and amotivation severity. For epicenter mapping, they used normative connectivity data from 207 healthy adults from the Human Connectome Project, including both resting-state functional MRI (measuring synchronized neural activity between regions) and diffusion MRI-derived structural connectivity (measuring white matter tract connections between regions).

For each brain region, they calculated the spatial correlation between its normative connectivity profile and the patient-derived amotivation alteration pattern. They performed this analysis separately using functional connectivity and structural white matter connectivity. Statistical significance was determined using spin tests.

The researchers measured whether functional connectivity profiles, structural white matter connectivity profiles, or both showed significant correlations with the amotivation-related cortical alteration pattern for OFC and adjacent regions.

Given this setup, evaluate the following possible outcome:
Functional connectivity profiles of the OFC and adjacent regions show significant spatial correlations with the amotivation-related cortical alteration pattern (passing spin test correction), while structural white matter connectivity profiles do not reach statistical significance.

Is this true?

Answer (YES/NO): NO